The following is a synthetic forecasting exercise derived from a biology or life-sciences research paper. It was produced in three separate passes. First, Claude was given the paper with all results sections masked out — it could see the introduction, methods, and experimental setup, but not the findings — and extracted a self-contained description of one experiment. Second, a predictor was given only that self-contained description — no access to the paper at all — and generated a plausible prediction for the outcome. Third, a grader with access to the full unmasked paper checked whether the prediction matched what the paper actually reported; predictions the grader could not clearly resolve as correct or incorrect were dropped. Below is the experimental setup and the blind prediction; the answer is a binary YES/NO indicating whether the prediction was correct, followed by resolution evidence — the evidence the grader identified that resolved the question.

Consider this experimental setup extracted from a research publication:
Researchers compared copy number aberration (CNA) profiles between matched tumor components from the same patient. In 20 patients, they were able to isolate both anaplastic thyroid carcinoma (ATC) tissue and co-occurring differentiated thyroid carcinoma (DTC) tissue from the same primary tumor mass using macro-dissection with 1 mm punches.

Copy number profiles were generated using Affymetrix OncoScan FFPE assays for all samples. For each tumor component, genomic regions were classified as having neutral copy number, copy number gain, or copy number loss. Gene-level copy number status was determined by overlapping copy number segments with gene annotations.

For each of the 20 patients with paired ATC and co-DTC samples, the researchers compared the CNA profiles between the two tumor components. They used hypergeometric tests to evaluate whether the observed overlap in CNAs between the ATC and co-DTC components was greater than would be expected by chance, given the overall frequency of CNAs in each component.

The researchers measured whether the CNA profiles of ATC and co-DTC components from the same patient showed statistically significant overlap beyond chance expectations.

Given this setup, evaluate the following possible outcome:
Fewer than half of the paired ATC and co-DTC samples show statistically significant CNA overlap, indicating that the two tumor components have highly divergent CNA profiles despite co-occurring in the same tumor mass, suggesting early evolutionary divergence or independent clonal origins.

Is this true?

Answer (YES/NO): NO